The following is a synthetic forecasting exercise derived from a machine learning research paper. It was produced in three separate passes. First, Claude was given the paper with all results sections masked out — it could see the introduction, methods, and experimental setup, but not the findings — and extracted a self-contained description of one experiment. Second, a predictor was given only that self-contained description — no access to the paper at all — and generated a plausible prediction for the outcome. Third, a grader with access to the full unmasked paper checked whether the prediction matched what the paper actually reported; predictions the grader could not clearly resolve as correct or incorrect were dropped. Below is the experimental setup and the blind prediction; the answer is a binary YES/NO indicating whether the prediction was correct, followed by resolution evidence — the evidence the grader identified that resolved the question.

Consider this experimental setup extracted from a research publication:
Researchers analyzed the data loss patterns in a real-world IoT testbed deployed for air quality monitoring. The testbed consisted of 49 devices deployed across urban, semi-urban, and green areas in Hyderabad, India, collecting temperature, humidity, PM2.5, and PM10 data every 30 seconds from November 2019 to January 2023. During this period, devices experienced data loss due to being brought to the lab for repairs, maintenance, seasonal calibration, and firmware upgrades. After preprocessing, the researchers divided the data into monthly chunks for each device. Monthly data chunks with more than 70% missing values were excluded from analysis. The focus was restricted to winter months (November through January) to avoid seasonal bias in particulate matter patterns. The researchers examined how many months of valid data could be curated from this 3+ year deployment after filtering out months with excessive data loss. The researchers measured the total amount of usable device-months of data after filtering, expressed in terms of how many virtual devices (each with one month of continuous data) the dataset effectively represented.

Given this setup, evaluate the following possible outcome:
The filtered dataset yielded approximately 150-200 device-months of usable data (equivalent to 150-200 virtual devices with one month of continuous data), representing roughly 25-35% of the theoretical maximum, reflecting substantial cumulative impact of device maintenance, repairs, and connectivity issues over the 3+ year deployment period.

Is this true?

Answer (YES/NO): NO